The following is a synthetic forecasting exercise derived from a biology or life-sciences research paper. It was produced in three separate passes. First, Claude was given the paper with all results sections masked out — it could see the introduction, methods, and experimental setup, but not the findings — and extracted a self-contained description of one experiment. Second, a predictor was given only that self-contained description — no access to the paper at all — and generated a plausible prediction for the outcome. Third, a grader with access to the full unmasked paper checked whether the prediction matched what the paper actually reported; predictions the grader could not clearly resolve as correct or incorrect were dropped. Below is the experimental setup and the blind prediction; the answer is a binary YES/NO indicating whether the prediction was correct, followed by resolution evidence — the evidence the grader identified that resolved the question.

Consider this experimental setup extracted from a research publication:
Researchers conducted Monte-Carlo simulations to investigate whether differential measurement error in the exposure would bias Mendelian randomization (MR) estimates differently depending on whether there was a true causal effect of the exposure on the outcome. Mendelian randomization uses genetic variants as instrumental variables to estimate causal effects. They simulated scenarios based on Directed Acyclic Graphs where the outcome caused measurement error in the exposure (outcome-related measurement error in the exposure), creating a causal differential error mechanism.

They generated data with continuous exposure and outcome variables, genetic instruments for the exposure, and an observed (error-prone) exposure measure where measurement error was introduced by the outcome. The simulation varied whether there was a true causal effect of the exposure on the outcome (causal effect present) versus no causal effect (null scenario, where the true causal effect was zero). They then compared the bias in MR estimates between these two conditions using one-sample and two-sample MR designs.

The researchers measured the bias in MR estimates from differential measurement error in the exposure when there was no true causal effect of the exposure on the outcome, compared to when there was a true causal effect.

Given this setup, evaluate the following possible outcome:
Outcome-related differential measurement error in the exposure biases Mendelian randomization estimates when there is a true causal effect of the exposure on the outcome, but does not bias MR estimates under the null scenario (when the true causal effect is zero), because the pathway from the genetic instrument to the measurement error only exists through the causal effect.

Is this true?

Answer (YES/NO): YES